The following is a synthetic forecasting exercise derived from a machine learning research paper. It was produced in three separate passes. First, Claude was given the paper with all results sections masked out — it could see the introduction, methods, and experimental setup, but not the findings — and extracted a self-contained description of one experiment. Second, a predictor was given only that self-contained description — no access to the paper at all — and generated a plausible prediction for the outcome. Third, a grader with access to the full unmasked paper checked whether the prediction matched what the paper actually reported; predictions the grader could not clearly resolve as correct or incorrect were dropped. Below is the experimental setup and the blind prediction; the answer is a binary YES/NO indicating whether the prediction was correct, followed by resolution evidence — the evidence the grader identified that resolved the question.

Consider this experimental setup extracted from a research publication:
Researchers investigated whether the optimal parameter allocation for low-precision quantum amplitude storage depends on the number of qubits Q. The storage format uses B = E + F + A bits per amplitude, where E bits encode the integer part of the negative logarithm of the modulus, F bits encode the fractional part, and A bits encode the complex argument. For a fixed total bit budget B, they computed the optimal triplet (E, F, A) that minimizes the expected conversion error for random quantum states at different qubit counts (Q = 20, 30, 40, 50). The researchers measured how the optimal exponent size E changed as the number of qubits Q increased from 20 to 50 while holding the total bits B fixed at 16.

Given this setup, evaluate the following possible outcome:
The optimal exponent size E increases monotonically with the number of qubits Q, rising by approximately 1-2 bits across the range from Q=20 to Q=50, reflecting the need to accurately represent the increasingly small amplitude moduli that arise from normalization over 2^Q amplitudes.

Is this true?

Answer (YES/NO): NO